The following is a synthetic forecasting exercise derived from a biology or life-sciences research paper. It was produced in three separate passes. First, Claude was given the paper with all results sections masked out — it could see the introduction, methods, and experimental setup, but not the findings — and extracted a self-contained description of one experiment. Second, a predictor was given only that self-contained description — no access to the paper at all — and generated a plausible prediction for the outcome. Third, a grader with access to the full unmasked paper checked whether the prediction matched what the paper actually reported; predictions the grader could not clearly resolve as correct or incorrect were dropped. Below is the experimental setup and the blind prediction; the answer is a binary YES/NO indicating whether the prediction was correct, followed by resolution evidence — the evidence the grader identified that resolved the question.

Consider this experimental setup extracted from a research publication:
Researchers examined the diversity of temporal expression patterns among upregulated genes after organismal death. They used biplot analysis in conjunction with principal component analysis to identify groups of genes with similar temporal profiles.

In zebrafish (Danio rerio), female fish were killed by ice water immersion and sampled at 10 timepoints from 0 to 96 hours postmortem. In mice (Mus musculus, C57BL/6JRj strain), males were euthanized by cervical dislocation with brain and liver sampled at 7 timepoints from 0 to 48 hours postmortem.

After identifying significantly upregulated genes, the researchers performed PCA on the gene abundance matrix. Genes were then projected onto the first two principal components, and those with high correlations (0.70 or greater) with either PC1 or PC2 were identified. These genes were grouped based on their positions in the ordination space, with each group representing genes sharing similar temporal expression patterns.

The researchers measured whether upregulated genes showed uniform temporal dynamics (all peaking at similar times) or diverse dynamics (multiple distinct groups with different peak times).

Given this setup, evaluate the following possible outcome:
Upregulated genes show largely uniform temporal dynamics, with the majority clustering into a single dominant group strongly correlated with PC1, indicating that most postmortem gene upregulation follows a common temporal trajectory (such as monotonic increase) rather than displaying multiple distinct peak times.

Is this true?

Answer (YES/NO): NO